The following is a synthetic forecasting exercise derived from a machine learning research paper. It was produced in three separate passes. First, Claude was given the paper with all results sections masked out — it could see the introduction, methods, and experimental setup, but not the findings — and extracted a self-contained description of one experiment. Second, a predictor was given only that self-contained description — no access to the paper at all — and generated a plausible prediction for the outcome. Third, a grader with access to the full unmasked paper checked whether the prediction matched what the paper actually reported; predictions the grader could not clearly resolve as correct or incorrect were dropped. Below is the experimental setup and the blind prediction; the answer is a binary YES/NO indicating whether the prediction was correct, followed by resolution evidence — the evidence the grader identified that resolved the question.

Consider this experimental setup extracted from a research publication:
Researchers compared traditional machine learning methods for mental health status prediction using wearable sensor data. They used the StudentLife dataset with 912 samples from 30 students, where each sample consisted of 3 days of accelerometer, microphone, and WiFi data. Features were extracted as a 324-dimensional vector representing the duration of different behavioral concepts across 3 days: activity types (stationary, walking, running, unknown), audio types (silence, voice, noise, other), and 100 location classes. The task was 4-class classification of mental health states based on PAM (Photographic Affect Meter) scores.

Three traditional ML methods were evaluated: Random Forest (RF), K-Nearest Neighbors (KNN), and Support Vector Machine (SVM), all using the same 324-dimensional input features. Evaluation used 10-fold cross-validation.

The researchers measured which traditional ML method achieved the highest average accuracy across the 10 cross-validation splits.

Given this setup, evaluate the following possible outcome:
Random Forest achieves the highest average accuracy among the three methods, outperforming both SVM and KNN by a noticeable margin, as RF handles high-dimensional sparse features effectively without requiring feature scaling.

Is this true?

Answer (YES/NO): NO